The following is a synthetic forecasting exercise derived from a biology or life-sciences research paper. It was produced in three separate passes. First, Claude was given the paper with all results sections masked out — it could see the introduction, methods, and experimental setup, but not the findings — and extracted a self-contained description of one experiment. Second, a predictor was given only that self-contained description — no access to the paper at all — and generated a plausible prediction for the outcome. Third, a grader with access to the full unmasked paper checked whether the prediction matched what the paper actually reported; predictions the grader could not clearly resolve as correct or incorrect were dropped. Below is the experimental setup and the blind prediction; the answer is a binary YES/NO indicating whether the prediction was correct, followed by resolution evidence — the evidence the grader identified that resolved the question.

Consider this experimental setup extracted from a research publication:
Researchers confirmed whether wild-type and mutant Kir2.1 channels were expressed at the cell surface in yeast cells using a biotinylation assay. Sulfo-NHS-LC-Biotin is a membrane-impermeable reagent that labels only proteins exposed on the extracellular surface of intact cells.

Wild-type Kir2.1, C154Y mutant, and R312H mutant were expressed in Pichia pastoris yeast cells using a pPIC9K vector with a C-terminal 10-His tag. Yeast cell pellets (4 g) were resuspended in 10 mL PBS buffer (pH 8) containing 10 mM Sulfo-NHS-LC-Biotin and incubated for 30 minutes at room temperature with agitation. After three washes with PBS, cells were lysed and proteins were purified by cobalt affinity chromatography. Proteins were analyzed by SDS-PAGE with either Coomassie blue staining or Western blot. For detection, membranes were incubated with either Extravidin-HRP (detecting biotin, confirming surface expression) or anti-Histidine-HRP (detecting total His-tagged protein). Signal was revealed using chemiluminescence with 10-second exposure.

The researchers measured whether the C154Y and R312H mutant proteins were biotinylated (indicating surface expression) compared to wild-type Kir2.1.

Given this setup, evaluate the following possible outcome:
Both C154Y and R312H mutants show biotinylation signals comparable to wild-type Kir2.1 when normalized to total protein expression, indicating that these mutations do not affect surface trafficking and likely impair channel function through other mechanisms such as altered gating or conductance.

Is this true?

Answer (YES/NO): YES